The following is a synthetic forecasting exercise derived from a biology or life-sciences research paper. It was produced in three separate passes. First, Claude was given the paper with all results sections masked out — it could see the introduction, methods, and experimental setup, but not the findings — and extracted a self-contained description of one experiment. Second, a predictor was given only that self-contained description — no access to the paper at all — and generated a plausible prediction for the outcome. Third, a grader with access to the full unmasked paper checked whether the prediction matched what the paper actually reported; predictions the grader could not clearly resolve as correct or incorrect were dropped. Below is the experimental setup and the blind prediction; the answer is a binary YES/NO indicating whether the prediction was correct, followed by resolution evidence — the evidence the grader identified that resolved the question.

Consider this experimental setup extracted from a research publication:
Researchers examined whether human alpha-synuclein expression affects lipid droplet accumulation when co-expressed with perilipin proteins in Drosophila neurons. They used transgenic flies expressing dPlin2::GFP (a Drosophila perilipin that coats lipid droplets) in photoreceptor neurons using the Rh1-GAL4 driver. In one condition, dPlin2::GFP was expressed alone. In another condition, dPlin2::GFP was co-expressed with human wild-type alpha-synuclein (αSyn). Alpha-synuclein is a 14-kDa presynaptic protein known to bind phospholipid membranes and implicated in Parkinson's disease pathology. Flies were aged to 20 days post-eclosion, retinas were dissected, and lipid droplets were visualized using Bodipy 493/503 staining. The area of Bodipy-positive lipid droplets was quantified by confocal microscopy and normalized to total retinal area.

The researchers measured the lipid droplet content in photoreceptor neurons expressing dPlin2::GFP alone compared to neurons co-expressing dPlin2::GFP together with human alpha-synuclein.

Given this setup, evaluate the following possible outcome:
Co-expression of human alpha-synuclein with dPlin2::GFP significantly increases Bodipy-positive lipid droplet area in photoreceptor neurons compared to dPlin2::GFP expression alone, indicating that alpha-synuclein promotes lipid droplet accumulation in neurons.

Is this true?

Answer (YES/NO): YES